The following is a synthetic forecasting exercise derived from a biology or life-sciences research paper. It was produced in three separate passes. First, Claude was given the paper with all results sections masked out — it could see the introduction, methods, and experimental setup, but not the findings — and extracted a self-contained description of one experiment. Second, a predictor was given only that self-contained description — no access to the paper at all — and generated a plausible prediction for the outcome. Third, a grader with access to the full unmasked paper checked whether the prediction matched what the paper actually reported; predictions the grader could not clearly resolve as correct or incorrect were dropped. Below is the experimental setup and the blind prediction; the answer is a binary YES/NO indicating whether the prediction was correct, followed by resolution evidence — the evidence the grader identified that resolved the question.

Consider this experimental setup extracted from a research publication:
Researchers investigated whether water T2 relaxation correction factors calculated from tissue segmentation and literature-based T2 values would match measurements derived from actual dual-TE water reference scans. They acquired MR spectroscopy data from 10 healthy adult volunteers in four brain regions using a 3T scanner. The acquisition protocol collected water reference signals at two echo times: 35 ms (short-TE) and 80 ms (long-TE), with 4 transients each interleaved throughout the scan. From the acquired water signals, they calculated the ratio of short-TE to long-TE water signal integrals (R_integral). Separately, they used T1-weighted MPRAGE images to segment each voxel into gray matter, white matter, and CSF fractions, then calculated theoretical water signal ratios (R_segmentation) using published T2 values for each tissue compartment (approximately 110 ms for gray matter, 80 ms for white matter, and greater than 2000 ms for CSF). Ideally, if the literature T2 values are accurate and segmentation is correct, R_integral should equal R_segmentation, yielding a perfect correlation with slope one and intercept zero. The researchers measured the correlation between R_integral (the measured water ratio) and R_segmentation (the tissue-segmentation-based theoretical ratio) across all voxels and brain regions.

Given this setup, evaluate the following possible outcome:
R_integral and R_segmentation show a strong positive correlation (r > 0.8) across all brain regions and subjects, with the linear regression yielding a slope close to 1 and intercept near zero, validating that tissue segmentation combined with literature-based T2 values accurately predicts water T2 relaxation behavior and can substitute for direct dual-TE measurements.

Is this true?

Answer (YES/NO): NO